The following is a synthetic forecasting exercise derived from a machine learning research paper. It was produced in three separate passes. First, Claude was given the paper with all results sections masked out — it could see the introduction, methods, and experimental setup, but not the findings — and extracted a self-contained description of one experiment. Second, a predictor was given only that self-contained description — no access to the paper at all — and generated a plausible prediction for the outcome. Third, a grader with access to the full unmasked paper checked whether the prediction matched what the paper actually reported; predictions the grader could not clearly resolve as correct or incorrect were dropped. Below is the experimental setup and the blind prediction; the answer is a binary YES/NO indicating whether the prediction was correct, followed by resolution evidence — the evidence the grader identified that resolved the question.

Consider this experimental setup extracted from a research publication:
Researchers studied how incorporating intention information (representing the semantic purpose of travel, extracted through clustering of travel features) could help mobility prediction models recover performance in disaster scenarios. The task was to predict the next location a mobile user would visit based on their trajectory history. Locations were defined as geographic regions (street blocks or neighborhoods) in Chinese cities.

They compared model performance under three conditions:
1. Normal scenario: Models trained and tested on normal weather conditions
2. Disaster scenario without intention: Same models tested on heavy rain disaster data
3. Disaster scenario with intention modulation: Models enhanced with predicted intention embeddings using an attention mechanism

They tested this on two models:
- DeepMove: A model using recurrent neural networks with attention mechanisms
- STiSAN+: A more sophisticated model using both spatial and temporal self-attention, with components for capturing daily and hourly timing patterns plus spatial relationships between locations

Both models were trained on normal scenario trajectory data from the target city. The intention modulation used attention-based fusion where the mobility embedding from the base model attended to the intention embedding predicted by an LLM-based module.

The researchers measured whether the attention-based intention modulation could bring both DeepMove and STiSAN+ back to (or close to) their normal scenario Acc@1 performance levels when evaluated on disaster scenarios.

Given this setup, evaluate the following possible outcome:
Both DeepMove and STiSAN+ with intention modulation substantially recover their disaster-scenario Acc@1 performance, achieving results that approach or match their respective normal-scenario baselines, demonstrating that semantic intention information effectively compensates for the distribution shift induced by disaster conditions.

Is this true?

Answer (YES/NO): YES